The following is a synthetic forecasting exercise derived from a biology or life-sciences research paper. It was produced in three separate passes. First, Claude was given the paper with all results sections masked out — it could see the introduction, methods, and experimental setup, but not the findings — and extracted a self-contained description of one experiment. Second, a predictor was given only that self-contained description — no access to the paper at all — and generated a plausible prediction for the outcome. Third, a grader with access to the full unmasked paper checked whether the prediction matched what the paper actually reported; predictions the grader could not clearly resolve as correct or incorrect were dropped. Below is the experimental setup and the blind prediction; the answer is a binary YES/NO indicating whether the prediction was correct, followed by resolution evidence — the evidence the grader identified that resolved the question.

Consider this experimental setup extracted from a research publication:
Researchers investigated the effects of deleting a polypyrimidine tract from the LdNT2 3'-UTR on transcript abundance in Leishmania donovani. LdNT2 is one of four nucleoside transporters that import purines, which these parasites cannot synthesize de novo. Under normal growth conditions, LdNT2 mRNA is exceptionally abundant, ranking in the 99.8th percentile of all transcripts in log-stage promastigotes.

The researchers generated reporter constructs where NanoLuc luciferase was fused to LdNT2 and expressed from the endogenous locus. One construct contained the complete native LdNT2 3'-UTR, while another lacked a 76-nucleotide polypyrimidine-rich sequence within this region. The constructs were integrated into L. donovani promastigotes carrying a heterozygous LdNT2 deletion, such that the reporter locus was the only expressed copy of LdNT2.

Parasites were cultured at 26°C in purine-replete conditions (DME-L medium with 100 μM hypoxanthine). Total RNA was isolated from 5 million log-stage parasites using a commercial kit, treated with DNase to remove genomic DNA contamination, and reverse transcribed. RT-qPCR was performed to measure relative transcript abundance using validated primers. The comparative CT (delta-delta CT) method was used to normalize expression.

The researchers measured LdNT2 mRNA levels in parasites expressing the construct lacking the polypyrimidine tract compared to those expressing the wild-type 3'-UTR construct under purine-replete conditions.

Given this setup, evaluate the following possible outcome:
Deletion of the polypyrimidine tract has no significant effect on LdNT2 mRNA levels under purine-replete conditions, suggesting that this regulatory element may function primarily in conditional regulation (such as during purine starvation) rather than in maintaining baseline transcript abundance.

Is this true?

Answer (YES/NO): NO